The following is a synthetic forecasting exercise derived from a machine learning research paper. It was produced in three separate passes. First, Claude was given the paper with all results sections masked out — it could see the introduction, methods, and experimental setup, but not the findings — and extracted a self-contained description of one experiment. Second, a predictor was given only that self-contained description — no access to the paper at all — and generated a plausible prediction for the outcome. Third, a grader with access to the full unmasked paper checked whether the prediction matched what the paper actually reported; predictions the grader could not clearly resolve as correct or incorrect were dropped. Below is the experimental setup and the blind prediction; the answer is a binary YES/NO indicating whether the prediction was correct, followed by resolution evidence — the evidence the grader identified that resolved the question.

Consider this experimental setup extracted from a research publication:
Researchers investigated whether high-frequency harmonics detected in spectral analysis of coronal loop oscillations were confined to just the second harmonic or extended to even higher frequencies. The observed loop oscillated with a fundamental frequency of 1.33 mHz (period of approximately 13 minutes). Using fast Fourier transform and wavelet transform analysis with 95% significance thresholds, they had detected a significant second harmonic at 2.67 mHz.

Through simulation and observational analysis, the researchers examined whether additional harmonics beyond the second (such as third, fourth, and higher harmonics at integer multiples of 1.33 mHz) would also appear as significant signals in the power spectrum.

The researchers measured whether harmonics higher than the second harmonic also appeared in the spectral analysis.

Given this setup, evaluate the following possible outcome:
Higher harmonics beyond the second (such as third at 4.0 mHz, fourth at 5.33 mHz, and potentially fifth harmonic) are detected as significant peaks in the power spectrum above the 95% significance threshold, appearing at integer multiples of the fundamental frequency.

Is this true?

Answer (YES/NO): NO